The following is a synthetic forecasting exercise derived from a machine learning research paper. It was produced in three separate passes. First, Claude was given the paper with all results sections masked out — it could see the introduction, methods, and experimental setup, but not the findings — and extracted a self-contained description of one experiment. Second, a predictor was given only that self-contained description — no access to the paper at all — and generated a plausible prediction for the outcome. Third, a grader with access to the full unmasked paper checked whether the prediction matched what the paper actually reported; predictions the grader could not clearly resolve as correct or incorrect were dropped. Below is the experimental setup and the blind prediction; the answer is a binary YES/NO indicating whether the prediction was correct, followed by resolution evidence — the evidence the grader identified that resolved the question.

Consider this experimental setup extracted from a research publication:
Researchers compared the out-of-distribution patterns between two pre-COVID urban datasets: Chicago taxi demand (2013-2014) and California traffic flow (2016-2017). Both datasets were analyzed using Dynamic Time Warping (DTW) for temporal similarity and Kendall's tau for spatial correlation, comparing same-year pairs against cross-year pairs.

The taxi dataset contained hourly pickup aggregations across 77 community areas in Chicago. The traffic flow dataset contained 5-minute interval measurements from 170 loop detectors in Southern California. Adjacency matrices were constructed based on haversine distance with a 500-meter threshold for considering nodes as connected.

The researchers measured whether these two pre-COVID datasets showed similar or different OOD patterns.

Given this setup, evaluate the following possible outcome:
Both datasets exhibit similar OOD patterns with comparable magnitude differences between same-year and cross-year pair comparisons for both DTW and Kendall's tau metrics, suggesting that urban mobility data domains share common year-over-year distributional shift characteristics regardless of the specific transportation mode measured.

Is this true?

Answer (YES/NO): NO